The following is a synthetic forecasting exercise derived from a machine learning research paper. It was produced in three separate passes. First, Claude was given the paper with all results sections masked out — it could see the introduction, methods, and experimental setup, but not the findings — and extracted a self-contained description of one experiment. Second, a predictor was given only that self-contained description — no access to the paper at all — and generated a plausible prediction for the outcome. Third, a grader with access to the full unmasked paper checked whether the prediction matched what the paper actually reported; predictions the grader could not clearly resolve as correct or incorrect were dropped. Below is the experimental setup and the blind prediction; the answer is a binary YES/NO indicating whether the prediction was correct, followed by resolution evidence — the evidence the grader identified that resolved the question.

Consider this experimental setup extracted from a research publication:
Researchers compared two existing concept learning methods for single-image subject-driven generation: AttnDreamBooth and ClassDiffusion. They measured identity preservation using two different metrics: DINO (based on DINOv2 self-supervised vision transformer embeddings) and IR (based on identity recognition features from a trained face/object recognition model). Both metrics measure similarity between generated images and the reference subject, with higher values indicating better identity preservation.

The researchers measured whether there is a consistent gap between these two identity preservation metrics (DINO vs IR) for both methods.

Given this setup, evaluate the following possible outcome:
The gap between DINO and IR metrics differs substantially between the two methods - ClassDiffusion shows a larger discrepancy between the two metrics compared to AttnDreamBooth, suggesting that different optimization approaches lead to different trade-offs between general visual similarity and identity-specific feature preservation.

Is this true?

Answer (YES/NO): YES